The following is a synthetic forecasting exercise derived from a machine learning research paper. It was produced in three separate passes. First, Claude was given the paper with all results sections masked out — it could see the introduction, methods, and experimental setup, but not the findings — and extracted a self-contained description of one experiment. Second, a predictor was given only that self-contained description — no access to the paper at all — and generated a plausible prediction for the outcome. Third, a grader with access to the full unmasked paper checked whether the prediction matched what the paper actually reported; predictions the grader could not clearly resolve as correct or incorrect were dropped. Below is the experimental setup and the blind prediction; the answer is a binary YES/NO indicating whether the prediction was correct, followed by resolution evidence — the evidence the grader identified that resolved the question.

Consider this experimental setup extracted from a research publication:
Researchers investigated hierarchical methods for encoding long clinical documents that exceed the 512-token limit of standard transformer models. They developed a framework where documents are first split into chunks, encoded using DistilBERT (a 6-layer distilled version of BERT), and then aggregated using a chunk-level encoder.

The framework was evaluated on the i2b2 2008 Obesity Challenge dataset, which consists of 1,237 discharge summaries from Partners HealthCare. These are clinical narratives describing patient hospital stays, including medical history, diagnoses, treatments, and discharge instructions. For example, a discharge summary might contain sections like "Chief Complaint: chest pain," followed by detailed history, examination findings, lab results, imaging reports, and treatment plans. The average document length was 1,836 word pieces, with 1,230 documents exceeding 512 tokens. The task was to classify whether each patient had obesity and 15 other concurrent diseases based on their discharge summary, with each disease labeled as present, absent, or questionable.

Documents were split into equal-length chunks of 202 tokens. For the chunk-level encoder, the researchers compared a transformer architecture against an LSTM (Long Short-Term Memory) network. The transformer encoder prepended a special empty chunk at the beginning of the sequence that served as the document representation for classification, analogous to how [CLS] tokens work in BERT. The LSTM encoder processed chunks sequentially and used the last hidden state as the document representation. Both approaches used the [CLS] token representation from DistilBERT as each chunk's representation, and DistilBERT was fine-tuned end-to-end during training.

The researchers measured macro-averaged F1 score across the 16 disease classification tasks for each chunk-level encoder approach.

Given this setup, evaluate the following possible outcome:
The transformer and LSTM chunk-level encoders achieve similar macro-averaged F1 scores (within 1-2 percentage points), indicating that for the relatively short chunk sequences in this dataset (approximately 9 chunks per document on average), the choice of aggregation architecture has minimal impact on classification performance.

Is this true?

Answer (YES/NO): NO